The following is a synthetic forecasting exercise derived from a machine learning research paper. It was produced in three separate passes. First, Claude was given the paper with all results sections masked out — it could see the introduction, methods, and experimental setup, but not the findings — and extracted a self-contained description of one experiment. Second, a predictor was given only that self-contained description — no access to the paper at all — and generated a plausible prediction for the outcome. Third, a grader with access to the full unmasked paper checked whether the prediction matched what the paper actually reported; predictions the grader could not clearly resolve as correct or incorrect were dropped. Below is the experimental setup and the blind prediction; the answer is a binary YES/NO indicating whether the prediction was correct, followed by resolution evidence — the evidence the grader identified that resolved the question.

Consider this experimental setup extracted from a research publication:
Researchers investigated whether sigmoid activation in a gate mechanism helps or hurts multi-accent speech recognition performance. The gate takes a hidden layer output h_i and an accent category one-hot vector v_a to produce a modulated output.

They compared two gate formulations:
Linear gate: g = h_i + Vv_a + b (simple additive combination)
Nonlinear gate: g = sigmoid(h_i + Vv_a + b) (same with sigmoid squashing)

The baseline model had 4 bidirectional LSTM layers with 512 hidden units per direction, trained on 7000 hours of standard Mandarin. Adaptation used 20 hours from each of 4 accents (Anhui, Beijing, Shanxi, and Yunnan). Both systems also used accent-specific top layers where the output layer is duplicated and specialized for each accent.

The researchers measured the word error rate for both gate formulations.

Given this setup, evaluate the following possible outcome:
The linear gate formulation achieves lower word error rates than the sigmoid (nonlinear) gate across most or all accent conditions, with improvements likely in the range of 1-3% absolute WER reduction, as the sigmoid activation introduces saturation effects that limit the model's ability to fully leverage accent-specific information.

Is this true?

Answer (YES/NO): YES